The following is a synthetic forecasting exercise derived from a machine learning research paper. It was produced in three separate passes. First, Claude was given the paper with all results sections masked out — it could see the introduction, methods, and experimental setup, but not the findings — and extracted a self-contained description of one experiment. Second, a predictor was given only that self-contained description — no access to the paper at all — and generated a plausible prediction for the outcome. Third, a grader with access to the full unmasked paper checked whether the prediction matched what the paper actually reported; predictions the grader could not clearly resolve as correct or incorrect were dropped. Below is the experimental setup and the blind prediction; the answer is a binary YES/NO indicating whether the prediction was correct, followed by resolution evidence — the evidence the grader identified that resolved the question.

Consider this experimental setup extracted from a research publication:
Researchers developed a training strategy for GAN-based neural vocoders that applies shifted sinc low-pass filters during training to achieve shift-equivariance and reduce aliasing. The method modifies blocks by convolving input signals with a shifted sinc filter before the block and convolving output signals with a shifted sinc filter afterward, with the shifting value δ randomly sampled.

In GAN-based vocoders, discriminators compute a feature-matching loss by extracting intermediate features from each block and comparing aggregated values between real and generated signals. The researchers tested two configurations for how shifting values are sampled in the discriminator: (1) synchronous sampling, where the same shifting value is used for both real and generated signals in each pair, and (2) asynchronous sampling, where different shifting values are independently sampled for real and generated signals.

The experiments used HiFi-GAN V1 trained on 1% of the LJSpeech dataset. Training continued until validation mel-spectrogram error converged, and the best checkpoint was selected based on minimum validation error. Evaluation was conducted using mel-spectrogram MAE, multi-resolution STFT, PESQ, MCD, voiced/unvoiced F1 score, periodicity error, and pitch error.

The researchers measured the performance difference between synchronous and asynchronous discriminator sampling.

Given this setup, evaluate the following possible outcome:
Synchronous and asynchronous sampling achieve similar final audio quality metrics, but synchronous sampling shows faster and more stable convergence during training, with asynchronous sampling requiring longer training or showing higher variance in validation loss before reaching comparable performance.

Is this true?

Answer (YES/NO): NO